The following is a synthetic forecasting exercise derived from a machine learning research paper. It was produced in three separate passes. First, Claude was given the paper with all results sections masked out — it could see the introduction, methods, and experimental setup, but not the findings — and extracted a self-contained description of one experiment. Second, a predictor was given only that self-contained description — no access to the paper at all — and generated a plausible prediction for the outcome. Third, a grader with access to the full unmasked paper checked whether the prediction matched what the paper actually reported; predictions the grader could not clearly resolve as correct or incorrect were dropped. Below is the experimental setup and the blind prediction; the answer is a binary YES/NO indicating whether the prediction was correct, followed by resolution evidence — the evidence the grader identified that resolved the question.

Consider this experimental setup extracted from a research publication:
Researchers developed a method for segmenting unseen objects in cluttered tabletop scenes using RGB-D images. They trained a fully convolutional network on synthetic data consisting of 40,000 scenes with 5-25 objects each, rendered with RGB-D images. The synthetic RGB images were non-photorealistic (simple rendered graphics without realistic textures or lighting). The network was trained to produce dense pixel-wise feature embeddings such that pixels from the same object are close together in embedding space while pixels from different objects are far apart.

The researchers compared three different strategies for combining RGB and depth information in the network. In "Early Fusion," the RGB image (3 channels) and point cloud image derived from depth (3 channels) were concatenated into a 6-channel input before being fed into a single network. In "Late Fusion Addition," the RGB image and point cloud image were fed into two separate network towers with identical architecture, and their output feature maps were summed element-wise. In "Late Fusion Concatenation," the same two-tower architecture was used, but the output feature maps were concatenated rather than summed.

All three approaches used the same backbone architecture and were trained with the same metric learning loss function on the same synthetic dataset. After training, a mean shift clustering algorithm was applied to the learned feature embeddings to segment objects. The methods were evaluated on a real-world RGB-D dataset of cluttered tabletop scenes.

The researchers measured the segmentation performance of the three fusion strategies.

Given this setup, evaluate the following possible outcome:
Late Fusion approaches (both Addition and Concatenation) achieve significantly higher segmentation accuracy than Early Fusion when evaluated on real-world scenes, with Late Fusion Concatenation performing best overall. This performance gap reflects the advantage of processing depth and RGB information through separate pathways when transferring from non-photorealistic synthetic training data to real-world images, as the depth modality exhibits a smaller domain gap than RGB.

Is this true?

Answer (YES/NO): NO